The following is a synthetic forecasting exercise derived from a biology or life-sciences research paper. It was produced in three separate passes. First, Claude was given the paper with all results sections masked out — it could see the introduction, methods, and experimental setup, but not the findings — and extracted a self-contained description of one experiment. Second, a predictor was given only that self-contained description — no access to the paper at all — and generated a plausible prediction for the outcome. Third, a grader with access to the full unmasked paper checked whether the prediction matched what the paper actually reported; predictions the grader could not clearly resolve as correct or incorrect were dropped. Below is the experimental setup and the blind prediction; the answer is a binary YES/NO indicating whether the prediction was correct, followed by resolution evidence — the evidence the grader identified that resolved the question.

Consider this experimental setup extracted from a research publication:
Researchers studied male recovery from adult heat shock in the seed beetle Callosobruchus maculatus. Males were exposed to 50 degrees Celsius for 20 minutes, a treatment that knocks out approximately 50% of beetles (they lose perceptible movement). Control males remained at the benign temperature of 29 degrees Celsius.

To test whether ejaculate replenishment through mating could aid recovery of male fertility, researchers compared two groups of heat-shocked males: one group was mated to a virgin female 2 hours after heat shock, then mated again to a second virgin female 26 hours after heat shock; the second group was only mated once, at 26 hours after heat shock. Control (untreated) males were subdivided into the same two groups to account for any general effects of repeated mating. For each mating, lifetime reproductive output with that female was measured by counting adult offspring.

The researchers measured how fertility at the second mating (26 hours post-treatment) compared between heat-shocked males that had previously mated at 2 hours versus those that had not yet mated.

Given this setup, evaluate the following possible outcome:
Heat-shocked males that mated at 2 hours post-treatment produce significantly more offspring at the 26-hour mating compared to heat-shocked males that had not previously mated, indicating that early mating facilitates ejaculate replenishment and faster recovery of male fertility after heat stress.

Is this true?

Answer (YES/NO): NO